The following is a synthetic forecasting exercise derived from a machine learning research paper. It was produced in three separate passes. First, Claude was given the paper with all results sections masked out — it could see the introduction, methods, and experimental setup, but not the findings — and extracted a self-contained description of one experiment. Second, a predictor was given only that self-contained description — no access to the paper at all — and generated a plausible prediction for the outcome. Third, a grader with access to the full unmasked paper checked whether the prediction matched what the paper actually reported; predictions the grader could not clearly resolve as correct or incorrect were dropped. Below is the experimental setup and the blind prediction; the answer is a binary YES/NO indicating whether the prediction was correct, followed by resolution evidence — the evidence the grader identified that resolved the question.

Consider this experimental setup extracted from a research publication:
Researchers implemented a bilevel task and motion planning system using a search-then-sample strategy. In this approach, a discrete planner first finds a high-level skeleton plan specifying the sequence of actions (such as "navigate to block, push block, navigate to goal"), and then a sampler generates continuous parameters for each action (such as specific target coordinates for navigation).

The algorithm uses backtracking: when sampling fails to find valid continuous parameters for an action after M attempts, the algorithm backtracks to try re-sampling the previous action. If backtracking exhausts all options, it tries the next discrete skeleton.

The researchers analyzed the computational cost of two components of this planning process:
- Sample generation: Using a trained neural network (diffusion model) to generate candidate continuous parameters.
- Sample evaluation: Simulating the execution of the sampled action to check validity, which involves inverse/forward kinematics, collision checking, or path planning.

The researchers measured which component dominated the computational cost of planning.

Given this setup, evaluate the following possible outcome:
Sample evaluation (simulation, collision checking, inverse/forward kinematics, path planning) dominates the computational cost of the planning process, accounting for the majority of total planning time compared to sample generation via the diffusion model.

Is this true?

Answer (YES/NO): YES